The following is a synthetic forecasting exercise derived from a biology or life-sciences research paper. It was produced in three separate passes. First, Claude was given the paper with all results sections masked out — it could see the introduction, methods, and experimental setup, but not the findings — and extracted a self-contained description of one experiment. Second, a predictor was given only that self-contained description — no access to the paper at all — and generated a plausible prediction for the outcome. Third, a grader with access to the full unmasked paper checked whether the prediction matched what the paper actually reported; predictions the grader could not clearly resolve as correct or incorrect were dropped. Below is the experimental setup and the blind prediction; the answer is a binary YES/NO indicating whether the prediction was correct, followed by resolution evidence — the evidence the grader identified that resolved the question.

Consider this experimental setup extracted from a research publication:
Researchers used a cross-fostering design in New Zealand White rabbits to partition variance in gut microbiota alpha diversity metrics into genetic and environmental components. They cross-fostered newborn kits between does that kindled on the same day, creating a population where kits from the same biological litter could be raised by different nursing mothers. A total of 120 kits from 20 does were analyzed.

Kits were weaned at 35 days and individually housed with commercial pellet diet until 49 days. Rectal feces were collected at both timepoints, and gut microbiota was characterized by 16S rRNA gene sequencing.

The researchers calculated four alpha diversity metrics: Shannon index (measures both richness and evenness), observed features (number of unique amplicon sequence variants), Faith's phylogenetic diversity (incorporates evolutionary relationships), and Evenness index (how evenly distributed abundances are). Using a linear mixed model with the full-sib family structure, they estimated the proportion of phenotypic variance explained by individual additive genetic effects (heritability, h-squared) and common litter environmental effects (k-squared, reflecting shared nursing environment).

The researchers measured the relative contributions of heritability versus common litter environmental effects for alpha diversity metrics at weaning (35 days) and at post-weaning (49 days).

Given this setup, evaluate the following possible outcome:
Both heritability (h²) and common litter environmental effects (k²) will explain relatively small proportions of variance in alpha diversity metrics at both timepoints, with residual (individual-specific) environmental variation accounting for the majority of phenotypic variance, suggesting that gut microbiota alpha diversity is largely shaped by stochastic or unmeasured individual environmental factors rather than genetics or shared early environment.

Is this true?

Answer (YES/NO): NO